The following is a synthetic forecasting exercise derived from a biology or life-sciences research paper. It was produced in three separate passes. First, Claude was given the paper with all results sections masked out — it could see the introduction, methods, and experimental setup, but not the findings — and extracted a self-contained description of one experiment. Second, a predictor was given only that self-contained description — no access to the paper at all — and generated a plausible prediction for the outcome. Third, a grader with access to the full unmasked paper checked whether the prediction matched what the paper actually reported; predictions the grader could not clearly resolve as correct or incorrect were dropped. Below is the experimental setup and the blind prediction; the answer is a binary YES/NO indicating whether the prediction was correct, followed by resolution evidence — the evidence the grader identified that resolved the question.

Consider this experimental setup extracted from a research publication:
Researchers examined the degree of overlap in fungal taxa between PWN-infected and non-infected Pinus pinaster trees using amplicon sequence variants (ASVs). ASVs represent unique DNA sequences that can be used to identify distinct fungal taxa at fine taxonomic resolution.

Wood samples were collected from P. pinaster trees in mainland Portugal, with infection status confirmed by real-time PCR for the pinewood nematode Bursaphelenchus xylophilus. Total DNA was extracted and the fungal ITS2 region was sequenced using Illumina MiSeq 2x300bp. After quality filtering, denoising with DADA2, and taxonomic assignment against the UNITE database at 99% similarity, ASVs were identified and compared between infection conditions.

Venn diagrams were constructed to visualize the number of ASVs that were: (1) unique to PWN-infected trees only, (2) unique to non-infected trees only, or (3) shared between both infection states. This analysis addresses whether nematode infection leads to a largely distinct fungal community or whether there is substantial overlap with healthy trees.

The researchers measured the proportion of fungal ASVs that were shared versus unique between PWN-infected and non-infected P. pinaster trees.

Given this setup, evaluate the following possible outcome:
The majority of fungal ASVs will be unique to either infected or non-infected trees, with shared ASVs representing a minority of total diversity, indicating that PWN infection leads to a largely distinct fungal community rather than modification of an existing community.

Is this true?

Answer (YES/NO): YES